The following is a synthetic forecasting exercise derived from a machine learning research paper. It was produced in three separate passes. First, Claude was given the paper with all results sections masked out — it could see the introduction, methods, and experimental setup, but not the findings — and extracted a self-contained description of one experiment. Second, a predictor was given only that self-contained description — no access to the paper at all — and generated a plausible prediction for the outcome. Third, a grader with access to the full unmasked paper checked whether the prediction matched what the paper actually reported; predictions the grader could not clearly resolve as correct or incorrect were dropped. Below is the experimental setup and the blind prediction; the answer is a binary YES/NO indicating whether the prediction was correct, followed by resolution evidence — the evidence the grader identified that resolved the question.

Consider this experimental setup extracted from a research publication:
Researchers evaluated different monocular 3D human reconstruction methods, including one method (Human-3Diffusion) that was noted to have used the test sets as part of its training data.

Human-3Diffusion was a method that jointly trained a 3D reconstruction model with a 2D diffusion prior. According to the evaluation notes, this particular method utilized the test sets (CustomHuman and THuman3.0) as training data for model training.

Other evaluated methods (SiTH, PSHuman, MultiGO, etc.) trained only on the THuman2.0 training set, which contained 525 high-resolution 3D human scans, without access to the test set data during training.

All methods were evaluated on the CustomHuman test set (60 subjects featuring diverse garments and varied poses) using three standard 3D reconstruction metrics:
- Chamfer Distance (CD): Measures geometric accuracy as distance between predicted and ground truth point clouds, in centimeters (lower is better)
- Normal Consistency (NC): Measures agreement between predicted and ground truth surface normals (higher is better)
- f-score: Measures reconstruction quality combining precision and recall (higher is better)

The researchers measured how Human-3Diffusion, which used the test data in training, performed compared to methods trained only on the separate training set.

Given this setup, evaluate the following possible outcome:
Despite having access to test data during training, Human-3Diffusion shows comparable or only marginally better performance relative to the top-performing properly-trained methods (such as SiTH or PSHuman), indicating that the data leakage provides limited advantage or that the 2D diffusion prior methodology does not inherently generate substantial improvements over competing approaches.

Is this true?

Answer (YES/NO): NO